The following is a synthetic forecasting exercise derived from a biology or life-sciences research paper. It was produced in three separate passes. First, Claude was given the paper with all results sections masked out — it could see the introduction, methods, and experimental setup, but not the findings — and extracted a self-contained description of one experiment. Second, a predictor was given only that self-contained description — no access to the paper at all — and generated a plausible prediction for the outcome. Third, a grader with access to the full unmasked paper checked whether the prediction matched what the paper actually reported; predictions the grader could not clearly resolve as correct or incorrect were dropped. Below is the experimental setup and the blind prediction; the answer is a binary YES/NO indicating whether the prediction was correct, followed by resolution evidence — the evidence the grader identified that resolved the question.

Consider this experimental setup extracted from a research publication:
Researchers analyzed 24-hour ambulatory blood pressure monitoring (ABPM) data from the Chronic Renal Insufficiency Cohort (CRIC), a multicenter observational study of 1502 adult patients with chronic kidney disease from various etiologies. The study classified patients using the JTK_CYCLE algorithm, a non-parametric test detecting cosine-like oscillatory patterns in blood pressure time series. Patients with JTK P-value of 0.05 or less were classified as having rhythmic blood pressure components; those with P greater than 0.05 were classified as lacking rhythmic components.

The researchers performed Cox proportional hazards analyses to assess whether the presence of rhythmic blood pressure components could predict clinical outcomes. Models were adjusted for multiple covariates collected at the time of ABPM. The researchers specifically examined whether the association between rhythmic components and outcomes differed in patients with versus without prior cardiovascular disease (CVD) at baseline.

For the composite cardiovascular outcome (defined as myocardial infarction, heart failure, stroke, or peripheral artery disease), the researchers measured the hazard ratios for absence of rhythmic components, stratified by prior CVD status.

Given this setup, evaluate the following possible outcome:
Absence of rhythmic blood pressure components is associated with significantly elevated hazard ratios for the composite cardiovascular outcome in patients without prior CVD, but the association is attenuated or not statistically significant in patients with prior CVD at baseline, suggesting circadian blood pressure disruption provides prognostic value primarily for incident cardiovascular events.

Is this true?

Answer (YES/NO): NO